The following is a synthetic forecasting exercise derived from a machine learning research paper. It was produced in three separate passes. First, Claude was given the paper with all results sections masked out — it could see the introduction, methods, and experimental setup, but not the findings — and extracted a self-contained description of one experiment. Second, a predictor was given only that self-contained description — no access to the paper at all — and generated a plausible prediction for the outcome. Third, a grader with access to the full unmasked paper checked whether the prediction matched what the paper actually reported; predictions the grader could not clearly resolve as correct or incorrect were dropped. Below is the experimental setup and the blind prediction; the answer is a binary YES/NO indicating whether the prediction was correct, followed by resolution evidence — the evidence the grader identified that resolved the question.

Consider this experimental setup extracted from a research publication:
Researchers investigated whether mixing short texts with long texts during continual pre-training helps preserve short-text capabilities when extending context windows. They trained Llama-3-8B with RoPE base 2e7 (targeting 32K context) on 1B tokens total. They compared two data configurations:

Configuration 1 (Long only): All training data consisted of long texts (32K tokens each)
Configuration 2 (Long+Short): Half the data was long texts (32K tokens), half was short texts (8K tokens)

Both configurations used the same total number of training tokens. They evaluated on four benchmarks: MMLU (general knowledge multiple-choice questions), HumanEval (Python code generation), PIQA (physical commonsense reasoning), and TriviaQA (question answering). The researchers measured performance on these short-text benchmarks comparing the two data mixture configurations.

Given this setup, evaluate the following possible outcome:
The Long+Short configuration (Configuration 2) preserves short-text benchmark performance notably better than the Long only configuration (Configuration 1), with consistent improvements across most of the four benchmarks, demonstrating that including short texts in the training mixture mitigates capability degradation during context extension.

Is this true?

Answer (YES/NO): YES